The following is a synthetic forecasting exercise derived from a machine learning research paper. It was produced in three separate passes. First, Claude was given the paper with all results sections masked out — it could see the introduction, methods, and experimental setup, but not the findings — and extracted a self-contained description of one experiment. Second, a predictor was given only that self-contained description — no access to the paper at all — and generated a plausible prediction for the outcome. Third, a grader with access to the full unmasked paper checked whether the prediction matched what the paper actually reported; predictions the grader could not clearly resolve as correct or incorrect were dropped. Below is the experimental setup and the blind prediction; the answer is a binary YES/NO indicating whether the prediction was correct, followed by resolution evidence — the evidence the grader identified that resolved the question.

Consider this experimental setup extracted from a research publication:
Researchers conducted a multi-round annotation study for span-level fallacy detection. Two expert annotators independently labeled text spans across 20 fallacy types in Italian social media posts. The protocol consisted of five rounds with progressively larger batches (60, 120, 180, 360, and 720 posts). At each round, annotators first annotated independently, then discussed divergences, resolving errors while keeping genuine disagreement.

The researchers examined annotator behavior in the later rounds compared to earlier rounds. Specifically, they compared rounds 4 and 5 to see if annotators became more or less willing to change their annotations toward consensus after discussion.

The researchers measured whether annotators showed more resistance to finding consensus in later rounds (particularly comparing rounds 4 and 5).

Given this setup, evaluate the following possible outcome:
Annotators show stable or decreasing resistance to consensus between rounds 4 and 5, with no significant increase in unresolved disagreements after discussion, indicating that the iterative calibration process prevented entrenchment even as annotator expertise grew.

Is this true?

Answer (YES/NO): NO